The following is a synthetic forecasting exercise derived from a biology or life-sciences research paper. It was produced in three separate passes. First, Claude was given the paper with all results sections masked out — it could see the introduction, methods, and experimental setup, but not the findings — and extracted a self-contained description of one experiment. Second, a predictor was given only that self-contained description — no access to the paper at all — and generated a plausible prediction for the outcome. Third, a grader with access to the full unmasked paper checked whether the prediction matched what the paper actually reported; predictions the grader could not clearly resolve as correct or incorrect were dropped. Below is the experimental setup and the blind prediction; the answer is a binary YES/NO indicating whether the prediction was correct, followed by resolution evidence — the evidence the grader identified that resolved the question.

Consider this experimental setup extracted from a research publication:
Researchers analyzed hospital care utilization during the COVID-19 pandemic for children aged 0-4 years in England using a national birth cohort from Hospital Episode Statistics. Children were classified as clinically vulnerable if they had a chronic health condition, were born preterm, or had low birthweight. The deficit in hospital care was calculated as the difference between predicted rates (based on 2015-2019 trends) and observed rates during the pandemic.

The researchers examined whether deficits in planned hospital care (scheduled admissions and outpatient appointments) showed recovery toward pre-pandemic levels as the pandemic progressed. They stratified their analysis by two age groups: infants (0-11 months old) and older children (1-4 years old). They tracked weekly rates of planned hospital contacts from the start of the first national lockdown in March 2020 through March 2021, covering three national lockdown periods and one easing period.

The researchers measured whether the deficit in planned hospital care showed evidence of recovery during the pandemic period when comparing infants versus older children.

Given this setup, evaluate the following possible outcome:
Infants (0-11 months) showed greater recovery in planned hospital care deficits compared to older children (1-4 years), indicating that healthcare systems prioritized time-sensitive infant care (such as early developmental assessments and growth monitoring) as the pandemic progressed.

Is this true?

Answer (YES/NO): YES